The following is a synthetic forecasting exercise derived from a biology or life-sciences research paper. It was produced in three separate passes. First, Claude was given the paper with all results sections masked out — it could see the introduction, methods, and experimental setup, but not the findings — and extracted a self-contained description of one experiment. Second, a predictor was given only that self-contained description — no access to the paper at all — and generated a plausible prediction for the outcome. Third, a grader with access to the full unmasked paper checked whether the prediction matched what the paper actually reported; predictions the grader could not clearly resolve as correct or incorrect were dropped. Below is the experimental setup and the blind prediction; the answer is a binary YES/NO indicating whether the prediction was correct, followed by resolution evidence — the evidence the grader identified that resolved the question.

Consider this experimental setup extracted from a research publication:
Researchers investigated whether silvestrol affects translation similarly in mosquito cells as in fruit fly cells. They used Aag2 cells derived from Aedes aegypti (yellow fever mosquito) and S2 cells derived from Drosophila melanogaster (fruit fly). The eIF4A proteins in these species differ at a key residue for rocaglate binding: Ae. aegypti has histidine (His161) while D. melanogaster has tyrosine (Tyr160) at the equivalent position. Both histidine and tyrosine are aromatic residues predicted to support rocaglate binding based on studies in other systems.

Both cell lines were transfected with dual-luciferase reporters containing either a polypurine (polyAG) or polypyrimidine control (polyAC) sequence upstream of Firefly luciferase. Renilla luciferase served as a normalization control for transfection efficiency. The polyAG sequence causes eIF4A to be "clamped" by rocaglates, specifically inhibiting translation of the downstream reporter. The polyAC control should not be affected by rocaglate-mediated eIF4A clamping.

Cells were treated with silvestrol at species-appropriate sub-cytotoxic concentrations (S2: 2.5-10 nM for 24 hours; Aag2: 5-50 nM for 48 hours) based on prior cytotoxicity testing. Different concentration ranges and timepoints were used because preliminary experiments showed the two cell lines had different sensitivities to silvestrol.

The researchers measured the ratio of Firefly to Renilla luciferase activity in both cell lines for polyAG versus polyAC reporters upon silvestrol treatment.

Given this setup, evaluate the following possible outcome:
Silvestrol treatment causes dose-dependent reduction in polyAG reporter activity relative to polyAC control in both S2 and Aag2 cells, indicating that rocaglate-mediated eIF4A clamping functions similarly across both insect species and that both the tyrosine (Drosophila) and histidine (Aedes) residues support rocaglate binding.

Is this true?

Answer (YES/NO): YES